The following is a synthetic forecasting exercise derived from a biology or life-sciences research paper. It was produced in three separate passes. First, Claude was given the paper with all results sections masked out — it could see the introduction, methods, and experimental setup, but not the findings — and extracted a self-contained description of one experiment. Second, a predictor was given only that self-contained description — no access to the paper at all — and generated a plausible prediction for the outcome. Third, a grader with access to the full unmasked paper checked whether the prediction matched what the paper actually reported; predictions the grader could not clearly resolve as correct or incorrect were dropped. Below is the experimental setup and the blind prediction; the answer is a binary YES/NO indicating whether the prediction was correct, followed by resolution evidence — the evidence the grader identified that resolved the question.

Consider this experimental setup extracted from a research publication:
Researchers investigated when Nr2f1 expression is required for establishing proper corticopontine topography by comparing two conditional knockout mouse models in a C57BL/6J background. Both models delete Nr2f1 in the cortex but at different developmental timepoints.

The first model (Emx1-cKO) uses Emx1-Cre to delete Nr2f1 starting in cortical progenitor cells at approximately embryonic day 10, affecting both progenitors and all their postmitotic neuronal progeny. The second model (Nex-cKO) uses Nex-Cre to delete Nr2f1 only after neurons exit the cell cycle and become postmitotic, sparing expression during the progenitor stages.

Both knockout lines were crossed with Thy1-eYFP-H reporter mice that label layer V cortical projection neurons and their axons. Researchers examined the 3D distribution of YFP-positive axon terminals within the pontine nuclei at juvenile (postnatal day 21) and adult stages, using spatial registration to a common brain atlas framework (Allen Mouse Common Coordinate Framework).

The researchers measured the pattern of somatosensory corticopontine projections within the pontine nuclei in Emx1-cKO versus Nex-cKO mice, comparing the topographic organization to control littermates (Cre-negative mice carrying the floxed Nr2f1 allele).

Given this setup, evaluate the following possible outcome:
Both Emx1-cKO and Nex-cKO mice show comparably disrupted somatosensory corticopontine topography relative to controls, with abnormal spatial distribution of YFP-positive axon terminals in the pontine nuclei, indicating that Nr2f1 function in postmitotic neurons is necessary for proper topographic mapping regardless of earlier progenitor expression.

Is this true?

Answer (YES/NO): NO